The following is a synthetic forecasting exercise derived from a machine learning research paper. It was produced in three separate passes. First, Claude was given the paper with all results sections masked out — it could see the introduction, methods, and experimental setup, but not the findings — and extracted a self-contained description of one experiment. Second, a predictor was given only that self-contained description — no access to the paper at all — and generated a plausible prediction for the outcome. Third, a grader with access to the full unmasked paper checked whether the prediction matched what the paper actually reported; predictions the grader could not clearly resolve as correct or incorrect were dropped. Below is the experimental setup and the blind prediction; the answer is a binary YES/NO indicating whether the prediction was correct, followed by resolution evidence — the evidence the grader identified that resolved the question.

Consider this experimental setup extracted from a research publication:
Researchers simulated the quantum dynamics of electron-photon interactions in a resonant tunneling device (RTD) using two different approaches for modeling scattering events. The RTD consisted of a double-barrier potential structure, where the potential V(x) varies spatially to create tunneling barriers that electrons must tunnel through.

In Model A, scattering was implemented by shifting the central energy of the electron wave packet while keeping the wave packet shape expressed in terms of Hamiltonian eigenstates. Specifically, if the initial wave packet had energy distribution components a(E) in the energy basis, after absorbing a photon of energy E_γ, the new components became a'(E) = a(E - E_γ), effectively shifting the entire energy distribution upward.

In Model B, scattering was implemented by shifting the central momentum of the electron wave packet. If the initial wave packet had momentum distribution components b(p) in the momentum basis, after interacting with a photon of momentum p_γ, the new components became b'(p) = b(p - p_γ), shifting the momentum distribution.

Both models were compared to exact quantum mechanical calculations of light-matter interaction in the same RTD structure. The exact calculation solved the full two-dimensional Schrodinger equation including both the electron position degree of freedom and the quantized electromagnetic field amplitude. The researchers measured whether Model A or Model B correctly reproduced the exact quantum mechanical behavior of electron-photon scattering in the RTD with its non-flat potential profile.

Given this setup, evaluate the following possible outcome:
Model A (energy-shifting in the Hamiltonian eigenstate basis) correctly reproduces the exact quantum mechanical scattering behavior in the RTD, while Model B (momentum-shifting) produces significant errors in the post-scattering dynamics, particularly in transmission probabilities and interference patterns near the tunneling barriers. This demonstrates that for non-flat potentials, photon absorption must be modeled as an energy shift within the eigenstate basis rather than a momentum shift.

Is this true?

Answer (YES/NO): YES